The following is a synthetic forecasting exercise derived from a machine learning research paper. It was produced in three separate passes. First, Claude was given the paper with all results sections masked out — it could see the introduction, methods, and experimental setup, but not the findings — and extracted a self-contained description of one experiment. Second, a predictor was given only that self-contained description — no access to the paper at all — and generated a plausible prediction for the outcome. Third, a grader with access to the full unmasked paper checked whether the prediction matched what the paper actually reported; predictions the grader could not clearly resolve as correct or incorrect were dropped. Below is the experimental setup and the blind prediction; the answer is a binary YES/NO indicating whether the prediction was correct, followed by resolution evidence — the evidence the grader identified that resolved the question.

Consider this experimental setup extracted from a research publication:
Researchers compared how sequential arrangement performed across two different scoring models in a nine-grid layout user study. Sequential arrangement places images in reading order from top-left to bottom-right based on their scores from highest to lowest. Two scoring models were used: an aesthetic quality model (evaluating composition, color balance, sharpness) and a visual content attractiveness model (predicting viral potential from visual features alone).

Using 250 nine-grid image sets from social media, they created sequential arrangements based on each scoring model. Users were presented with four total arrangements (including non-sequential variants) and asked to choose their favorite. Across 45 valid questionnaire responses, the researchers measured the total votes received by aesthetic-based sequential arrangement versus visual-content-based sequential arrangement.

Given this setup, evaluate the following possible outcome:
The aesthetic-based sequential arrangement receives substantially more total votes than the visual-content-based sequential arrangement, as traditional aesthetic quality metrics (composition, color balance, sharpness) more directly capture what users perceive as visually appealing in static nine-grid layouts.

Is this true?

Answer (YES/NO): YES